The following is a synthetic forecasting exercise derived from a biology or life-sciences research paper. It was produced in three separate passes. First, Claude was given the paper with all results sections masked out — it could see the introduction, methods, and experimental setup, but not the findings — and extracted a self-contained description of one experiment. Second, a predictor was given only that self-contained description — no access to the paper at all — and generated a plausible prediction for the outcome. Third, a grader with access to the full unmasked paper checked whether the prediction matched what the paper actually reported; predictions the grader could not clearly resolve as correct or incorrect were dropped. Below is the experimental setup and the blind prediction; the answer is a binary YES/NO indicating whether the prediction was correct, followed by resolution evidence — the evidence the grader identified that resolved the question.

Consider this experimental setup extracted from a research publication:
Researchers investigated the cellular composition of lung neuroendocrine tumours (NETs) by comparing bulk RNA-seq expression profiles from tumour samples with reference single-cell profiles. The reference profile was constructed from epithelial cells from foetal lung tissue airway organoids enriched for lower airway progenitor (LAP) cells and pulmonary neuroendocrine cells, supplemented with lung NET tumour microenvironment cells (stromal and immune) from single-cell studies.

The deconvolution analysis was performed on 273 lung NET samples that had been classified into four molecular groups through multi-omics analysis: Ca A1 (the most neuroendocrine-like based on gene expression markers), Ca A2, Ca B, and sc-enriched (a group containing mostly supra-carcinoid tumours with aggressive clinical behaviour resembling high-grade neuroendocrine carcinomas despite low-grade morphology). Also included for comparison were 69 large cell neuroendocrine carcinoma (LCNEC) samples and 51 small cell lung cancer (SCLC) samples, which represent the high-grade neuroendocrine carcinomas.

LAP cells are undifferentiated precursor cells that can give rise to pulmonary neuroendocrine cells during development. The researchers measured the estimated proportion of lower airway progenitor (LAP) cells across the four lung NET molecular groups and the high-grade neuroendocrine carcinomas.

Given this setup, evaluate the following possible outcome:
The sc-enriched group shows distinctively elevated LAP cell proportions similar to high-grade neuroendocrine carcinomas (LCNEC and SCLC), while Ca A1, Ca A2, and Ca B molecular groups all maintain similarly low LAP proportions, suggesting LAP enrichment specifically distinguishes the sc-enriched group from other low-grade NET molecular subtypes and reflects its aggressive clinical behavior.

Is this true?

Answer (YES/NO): YES